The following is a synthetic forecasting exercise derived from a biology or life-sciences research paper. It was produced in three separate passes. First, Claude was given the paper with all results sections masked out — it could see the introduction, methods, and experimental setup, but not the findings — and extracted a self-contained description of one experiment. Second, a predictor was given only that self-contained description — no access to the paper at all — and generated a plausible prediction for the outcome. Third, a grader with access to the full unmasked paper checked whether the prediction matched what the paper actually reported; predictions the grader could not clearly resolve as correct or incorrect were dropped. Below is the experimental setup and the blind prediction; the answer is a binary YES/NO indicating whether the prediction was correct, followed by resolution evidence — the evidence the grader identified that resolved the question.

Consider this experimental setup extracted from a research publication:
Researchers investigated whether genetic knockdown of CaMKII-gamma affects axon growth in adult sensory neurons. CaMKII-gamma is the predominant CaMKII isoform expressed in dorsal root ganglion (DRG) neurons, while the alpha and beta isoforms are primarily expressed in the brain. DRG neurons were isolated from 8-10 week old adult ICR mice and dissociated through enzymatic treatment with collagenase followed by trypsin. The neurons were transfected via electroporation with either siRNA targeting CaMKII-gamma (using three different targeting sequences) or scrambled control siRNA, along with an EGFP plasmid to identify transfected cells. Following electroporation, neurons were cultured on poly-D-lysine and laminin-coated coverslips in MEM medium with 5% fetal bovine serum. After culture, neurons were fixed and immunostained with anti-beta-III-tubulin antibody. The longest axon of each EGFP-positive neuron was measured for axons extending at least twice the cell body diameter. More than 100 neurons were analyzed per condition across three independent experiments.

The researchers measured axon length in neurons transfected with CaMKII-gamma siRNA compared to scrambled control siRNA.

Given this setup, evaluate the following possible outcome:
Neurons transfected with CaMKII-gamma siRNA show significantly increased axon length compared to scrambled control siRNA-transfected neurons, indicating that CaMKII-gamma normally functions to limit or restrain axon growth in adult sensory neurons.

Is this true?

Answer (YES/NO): NO